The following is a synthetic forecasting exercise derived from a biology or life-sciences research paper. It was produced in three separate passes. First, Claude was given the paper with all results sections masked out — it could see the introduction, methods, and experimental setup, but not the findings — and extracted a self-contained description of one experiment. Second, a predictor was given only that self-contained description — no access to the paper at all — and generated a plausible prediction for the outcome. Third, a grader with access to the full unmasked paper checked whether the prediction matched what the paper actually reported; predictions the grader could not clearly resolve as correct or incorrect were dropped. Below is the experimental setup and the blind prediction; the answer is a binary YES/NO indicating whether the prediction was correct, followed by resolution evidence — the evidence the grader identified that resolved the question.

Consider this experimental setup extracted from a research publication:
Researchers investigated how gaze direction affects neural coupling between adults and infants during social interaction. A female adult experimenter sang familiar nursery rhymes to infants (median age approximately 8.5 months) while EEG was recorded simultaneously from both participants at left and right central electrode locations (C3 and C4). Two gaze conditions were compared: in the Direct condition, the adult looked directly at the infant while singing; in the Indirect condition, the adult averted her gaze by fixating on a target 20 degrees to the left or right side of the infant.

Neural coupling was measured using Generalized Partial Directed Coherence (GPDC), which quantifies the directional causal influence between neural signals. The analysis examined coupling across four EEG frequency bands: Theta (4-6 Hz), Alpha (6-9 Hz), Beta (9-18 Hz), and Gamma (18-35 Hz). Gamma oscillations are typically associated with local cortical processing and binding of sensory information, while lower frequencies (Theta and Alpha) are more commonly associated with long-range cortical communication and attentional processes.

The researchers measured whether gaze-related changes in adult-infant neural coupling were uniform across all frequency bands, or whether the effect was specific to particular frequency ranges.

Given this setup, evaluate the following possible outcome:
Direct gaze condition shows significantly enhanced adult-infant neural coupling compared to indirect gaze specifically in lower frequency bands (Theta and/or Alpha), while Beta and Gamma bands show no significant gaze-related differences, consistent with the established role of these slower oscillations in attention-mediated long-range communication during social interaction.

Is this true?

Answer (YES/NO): NO